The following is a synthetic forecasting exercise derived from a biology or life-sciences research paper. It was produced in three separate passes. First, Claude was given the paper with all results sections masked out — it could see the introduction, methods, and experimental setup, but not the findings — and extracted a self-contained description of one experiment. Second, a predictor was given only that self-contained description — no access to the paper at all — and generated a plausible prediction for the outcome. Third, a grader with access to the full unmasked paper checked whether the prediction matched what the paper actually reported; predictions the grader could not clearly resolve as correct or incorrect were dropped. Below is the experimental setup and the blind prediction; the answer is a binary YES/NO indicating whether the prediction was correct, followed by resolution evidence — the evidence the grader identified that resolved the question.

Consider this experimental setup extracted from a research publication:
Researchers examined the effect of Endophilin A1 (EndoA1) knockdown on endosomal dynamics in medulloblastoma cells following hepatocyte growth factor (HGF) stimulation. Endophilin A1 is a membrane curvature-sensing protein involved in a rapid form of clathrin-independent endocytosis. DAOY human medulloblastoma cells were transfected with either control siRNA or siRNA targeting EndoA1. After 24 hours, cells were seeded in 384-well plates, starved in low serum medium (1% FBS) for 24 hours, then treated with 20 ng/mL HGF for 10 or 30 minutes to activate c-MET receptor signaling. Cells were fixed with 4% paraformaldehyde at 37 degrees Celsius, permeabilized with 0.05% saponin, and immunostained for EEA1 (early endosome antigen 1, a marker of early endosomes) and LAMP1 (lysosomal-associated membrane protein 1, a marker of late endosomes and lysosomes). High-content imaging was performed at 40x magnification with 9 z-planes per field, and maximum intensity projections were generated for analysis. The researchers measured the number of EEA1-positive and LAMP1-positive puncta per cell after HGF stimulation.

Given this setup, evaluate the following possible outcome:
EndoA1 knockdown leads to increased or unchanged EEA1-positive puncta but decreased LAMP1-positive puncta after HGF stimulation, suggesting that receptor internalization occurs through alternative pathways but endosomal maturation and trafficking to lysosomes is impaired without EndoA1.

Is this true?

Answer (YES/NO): NO